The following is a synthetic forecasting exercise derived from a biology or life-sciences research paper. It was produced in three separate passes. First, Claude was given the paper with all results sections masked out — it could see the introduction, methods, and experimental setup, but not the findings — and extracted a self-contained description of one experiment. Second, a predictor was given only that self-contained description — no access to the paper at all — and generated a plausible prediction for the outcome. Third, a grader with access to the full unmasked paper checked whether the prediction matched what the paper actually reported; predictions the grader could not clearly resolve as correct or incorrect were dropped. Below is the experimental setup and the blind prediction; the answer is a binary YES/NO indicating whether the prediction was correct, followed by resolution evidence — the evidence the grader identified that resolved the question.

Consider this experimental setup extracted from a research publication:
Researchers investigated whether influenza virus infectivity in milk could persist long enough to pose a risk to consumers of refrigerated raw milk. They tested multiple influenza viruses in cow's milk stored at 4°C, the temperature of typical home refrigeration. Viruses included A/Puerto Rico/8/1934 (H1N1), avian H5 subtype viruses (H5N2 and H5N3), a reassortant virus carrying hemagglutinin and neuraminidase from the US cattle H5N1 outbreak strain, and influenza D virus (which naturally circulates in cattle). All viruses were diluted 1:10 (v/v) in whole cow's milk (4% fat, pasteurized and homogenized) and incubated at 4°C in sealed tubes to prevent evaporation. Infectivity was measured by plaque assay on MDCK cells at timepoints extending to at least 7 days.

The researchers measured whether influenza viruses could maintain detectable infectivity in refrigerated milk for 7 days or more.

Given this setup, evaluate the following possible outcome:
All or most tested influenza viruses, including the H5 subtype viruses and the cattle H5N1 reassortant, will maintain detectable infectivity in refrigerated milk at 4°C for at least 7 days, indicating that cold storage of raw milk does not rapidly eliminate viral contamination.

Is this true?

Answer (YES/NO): YES